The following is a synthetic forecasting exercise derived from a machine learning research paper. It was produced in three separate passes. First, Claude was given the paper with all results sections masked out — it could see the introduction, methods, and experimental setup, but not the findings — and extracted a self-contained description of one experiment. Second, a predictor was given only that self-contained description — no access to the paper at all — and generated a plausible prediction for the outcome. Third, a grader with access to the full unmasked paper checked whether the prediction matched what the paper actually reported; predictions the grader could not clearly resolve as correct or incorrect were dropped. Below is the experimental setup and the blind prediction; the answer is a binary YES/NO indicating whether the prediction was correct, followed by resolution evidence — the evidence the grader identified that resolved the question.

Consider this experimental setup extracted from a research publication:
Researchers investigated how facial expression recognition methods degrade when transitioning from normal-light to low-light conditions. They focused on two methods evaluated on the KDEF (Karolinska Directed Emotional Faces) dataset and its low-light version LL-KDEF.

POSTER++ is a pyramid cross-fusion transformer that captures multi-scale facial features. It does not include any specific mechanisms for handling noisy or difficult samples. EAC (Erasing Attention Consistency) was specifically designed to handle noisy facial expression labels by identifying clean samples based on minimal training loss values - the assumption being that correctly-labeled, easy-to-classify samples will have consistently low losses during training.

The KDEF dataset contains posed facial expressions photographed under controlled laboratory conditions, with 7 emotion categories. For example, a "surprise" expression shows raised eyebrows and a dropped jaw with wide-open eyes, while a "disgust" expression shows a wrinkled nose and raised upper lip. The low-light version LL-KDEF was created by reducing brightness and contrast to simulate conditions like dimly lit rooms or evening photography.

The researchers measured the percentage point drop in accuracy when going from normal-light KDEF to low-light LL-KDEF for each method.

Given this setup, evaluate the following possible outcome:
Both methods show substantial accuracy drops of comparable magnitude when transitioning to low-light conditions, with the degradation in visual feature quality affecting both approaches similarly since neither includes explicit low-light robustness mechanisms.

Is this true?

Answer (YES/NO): NO